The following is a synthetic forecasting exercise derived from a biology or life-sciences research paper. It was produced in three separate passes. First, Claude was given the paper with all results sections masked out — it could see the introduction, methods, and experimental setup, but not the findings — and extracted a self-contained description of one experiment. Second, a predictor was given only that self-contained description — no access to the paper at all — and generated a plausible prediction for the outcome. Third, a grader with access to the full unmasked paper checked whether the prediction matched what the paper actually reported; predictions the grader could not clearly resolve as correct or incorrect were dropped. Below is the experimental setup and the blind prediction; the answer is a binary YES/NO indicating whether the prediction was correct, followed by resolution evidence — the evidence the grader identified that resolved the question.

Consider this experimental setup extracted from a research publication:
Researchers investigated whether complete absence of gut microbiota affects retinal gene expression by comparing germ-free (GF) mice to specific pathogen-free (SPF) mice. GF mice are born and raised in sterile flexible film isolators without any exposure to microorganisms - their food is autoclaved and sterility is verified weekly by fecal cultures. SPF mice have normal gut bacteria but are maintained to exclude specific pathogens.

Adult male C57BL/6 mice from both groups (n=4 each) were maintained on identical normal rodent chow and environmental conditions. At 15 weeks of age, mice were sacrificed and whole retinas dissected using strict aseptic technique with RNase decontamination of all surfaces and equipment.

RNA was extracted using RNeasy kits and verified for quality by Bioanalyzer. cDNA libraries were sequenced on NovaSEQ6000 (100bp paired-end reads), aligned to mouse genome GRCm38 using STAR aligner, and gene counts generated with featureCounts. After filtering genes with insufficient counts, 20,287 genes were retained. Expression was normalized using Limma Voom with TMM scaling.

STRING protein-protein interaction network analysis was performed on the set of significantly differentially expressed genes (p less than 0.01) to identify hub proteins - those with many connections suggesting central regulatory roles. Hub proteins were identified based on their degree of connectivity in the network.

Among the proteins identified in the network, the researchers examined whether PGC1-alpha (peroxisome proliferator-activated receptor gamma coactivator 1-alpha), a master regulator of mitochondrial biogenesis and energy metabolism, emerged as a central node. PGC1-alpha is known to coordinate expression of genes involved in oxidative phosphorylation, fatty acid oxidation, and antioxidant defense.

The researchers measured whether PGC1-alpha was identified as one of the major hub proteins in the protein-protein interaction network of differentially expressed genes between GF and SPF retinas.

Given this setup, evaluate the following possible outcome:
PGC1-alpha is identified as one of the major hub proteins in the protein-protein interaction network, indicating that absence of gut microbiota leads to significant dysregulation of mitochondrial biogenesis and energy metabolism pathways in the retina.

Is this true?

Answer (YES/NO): YES